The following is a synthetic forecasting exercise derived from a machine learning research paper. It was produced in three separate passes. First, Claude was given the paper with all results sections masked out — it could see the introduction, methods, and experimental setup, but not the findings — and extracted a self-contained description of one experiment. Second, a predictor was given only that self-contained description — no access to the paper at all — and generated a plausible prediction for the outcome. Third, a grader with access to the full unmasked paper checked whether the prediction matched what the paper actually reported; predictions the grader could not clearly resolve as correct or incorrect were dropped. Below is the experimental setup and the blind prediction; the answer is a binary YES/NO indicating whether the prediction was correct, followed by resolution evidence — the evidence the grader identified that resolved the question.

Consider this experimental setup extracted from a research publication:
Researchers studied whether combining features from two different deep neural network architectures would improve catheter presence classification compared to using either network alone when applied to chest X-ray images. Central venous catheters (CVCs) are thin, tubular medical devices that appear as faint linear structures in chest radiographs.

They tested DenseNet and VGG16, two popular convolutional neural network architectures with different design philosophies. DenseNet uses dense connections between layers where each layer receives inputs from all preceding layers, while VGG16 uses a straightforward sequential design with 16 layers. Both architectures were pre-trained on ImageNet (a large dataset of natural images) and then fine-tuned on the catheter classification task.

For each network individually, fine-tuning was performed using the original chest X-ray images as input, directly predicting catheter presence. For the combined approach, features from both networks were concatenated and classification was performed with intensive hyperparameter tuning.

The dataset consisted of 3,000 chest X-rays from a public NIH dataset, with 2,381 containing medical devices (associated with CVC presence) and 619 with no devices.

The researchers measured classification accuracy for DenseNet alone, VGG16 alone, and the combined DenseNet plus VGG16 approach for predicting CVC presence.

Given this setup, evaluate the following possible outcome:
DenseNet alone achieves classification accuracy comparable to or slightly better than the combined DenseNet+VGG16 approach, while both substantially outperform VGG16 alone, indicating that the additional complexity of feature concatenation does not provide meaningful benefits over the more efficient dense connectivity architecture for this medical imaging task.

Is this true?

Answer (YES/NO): NO